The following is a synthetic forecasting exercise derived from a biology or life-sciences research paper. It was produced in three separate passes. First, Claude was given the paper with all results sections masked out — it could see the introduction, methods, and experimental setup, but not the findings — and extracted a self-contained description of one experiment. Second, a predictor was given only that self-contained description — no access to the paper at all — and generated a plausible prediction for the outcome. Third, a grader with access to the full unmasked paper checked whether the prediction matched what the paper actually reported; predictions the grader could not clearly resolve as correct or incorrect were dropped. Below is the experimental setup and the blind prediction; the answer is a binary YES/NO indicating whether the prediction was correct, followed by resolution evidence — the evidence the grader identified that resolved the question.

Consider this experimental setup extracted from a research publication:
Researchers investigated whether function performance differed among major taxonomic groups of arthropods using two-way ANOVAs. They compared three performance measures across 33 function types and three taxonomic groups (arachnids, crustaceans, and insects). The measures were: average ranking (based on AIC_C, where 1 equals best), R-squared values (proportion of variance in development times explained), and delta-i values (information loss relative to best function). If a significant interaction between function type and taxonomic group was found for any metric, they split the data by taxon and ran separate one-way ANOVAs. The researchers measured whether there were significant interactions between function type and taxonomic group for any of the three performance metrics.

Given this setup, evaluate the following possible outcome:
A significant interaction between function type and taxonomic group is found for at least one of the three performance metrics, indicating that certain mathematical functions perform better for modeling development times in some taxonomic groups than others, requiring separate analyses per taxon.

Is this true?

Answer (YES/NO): YES